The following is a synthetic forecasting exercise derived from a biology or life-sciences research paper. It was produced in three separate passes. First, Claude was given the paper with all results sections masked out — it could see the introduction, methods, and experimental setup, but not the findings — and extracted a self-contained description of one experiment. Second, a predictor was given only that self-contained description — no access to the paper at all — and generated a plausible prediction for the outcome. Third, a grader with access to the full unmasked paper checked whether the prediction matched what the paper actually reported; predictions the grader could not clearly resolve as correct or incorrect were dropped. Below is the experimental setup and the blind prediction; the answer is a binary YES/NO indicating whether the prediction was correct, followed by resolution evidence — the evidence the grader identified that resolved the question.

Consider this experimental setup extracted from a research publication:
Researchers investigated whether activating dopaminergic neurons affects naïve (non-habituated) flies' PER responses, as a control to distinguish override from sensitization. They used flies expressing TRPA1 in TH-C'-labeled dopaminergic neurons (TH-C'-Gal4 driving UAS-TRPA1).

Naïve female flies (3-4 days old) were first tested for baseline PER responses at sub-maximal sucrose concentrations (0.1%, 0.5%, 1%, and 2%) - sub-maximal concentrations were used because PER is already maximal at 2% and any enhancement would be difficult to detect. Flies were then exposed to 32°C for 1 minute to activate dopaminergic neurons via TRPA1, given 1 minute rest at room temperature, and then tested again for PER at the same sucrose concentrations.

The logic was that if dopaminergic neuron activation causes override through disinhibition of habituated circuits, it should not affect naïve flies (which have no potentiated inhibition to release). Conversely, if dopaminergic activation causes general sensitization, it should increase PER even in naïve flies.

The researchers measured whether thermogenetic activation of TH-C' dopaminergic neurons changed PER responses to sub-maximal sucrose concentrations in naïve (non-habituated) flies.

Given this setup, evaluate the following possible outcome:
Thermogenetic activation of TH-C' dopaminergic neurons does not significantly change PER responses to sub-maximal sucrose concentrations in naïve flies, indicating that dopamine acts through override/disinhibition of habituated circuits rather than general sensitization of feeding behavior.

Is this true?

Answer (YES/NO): YES